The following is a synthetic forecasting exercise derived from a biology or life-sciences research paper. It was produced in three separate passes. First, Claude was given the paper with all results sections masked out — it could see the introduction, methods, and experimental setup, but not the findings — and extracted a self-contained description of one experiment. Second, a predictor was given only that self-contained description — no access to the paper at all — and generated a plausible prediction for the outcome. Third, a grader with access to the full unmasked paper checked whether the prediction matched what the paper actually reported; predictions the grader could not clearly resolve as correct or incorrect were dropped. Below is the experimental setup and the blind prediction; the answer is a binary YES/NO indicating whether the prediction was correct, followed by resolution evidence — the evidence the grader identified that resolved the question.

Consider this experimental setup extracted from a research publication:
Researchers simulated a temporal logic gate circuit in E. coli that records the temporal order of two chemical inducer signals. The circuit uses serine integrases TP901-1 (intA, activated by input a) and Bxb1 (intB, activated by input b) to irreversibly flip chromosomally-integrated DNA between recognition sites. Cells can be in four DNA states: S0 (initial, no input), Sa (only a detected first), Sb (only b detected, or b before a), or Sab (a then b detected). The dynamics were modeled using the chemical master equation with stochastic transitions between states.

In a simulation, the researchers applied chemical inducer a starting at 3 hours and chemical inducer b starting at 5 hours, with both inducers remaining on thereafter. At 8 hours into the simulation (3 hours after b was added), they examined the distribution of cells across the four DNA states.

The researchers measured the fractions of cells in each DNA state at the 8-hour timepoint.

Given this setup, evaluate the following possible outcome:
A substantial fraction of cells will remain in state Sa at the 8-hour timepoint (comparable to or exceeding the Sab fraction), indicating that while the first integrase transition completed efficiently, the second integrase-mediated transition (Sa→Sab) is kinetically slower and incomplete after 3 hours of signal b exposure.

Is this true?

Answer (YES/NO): YES